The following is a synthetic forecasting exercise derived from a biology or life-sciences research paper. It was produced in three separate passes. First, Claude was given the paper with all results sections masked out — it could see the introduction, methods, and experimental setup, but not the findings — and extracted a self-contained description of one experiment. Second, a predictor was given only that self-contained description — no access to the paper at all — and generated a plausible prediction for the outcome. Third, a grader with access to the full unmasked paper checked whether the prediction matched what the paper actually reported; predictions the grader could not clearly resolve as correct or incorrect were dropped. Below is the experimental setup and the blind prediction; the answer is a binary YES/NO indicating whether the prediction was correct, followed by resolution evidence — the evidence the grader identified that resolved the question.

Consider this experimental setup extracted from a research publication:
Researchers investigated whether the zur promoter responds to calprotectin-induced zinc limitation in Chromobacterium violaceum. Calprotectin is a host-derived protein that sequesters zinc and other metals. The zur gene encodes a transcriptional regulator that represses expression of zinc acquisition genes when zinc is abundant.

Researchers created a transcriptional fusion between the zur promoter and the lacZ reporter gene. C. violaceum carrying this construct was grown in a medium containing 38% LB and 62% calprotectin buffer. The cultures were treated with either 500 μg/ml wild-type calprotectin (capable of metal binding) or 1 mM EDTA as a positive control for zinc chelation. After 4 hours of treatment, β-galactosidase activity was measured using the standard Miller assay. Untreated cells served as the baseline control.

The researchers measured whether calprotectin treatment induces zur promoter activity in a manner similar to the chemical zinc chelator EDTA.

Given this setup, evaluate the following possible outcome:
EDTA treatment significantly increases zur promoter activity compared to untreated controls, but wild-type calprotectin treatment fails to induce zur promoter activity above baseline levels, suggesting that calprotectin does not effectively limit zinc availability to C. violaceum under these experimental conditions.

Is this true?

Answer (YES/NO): NO